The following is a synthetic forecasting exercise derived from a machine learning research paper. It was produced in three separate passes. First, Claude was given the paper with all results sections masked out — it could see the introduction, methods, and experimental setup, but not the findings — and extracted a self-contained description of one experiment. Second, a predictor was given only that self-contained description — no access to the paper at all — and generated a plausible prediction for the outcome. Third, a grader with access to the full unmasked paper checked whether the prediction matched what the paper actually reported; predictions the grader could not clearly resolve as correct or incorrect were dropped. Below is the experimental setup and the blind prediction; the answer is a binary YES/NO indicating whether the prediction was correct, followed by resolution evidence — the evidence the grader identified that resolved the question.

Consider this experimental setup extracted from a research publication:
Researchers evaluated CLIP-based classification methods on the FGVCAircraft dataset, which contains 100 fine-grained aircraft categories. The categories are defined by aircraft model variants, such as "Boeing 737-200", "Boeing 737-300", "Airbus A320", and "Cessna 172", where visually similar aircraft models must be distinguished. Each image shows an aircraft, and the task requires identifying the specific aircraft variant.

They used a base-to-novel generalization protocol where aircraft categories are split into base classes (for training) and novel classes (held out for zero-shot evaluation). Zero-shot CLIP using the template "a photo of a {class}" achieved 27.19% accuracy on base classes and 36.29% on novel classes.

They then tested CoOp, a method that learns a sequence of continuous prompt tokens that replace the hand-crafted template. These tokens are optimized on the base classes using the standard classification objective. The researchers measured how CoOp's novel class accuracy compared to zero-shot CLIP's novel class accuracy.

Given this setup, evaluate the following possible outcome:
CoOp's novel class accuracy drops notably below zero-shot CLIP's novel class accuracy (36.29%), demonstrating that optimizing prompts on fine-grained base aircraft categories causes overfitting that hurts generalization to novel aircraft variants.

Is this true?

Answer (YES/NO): YES